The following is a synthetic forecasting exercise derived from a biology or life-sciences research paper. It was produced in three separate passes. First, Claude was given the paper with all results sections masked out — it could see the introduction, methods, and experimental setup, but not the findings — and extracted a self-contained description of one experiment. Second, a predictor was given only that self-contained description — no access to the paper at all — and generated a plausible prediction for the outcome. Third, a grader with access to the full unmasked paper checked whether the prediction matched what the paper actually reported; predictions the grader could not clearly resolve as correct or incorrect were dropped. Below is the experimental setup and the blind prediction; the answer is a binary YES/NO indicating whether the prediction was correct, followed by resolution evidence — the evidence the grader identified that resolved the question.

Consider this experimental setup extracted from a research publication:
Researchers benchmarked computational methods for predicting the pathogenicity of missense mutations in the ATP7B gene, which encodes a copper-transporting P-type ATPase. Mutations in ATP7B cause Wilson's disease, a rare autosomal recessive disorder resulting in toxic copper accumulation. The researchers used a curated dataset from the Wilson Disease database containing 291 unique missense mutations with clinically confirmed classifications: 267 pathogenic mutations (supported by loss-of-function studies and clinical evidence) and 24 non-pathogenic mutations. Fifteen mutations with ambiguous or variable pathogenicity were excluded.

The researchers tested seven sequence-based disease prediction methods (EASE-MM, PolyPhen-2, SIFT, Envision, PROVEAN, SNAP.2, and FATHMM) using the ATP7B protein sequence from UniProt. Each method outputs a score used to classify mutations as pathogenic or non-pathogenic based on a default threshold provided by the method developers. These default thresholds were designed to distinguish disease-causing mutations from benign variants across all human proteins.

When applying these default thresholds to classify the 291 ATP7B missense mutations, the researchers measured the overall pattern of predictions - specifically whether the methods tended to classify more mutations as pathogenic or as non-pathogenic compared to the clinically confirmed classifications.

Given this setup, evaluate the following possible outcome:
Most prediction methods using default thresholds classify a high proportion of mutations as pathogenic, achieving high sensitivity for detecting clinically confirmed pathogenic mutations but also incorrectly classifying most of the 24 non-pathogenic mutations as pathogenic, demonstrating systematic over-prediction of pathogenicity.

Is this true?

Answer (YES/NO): YES